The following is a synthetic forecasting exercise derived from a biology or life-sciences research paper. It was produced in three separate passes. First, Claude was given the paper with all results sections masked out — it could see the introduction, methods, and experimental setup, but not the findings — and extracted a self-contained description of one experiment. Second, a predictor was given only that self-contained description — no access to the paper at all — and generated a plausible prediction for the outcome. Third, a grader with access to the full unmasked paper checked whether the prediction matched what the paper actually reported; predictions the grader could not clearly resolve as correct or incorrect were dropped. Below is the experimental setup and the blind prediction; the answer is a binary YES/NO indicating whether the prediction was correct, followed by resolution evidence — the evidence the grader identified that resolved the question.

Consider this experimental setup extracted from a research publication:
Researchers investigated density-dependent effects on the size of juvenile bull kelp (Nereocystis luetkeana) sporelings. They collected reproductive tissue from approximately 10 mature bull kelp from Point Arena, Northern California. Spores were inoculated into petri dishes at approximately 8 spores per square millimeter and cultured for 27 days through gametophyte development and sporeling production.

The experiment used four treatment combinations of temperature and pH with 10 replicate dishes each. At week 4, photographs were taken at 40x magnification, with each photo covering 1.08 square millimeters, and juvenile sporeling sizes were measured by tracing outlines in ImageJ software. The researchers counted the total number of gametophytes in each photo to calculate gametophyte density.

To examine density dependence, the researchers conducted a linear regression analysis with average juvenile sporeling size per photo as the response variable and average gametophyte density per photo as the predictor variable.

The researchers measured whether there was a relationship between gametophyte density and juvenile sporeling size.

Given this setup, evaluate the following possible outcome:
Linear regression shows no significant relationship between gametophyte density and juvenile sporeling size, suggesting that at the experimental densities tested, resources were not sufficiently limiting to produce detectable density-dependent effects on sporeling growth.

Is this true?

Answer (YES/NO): NO